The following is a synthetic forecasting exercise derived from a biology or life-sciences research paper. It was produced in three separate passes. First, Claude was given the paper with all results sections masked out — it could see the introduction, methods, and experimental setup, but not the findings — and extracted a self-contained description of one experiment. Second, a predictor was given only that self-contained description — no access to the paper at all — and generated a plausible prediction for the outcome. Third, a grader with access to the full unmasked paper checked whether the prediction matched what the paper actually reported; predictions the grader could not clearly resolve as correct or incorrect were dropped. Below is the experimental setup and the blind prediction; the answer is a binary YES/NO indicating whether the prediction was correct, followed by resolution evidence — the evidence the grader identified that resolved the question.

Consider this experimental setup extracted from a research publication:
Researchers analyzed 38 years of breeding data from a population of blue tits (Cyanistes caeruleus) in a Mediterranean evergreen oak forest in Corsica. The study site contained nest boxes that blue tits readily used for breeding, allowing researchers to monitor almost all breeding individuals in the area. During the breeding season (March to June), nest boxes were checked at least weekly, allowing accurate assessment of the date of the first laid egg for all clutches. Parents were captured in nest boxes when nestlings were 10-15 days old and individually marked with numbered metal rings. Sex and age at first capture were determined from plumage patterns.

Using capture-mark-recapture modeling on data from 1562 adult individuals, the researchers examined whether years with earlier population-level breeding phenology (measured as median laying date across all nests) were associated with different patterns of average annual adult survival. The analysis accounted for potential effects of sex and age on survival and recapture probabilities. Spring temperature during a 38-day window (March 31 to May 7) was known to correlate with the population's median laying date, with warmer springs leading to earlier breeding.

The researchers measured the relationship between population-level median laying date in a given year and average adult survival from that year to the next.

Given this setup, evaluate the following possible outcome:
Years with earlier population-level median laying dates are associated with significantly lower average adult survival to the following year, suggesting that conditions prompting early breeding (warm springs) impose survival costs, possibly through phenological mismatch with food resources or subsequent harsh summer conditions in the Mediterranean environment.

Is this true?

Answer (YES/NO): YES